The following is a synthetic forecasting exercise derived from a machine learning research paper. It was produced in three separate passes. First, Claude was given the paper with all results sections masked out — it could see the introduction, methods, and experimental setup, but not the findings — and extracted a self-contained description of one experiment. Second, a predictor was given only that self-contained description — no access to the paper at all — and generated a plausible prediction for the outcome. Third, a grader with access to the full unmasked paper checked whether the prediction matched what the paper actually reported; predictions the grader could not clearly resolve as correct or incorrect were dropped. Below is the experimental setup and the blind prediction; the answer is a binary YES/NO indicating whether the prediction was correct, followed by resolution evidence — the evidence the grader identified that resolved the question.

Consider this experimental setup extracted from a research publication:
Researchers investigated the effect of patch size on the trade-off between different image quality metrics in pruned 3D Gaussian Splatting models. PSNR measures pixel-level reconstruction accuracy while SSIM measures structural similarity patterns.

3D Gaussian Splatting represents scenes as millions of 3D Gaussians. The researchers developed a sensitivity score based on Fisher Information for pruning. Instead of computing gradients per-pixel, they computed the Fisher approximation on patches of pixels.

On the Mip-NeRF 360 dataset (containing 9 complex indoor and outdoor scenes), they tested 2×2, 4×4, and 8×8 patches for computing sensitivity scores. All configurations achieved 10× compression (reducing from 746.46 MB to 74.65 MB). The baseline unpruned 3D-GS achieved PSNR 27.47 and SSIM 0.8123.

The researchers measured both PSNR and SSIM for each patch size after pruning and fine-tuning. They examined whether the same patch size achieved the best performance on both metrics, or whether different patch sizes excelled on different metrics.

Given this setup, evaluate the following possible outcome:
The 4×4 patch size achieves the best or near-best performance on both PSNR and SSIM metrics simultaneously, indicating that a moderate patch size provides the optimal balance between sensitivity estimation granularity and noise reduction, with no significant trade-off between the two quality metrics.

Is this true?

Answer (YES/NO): YES